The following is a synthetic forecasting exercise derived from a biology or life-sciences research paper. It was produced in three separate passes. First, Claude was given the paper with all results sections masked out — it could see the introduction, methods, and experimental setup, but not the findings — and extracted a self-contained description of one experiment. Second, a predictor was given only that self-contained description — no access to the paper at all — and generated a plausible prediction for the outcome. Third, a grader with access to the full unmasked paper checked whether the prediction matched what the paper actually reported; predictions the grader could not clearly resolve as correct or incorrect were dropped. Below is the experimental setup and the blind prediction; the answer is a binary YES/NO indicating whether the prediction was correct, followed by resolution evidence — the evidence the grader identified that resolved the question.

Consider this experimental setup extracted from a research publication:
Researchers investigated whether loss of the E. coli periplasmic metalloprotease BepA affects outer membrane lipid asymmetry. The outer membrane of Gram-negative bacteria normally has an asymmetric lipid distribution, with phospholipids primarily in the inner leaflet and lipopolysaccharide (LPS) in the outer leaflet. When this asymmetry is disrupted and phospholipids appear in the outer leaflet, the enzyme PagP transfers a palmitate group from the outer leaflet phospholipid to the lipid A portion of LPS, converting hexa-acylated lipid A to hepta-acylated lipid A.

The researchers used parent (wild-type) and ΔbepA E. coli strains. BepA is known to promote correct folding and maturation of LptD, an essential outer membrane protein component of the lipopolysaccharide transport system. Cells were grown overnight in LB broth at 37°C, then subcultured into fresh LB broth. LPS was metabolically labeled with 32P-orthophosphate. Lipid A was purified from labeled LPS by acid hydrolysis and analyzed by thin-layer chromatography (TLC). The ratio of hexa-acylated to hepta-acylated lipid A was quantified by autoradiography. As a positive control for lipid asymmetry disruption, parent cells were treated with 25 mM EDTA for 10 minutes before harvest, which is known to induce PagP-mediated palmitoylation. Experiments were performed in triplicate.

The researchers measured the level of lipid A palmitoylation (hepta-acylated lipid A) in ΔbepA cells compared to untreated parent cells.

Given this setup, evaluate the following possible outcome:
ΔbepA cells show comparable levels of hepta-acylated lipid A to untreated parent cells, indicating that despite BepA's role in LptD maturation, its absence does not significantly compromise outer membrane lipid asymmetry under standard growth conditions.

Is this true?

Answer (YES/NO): NO